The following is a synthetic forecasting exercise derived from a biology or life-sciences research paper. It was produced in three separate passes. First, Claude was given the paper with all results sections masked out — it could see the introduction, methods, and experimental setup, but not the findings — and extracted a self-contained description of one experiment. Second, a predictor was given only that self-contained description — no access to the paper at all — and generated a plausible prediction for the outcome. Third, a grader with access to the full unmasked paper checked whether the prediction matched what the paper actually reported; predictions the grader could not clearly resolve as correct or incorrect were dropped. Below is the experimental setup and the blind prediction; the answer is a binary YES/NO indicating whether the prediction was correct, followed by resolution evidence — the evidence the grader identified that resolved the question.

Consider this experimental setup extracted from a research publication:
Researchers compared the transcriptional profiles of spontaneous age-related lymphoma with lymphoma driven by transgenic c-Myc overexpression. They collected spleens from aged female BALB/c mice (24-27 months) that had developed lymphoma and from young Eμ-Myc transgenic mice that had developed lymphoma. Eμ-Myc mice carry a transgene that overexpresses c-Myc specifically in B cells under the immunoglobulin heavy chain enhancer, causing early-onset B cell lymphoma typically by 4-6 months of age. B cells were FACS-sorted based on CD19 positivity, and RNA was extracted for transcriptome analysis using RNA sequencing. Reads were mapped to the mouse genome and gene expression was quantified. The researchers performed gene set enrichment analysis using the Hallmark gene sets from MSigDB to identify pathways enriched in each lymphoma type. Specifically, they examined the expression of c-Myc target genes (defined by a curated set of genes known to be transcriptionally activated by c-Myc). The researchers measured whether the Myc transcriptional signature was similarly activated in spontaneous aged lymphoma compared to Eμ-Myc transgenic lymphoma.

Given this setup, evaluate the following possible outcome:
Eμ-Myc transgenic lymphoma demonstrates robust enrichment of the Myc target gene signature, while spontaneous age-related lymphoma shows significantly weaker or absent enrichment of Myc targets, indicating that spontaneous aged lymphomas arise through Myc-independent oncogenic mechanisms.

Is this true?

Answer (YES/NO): NO